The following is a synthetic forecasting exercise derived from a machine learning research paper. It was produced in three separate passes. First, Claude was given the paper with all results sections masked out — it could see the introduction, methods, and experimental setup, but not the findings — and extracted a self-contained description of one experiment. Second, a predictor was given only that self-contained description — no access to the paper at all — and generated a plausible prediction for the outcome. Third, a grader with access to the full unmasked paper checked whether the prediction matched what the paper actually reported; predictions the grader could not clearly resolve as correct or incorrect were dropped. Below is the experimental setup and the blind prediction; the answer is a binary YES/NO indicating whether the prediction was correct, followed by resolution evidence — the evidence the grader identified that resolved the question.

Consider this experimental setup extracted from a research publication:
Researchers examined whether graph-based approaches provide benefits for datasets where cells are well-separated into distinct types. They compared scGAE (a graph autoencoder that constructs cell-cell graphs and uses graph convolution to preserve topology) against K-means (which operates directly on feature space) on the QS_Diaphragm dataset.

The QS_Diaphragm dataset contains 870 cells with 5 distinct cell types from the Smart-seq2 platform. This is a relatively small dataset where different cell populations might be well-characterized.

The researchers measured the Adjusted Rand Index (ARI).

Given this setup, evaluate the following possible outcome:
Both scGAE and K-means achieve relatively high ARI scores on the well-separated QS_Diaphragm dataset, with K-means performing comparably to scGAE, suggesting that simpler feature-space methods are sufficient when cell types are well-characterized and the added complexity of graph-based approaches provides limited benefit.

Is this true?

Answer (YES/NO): NO